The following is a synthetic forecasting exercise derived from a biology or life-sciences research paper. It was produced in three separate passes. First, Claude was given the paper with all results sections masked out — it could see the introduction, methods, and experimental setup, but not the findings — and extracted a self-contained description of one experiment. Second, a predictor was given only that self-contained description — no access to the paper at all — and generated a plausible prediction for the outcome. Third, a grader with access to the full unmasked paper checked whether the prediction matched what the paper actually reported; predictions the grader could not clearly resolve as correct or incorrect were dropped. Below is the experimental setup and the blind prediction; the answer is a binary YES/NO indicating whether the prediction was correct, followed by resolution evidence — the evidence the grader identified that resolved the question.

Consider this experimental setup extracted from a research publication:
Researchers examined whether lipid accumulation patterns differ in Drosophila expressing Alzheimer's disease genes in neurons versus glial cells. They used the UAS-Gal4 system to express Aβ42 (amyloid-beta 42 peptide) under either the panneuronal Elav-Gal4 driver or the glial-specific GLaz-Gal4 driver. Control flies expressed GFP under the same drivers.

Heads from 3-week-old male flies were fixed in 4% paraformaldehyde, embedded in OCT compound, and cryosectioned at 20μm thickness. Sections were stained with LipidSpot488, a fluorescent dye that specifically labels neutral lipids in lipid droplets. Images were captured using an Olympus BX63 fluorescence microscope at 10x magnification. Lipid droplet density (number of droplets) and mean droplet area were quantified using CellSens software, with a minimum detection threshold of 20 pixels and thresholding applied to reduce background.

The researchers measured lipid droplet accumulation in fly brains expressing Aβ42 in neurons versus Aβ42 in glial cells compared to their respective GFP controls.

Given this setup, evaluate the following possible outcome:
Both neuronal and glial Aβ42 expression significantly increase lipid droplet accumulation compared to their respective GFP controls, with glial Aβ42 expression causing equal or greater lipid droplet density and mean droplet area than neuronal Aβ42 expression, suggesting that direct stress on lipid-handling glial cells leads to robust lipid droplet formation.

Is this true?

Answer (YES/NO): NO